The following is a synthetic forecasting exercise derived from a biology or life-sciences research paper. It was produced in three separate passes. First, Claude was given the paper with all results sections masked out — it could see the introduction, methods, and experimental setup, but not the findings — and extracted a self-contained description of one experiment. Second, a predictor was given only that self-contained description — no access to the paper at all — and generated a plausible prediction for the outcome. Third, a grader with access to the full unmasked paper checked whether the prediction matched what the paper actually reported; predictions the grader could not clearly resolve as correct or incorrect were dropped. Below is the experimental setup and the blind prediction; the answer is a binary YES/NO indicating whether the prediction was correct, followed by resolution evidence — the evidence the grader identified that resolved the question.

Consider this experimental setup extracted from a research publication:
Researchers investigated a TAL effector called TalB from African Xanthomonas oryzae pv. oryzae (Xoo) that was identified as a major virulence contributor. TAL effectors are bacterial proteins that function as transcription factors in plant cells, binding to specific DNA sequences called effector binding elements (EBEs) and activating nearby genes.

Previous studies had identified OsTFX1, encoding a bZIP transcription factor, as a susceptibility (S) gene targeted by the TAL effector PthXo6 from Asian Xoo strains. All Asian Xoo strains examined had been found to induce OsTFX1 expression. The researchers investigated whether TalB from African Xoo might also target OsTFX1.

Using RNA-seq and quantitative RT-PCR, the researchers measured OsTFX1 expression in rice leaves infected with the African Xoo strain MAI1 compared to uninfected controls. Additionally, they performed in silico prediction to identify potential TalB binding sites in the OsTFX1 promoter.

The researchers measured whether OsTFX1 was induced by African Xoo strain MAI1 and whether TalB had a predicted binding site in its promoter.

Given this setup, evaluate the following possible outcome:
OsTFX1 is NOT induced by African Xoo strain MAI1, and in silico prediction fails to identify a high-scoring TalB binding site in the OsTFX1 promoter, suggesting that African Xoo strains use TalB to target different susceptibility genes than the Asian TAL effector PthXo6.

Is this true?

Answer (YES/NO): NO